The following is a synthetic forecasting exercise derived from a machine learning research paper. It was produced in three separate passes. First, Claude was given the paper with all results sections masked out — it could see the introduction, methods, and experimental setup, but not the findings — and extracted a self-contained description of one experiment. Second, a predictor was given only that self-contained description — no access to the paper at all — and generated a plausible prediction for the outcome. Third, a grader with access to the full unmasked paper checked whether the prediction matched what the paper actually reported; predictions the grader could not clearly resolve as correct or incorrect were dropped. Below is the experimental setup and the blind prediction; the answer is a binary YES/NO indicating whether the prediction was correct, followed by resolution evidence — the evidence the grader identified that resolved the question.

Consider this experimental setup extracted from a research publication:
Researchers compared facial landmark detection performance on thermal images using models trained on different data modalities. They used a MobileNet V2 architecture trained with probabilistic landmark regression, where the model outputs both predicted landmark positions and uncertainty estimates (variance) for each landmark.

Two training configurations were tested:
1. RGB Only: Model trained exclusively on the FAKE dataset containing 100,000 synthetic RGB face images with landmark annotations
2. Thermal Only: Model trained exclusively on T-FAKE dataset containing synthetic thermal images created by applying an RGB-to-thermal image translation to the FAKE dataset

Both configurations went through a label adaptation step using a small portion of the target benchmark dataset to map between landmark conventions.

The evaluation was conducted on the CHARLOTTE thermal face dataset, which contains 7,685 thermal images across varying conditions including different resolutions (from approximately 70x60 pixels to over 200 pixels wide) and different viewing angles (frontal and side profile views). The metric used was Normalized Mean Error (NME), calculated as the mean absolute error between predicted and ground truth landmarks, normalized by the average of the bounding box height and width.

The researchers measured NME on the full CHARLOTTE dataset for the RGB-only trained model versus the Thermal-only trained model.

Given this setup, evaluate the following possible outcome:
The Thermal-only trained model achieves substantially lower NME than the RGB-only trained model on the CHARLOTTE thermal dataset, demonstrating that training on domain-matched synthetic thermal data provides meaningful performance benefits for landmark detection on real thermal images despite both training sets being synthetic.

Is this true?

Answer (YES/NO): YES